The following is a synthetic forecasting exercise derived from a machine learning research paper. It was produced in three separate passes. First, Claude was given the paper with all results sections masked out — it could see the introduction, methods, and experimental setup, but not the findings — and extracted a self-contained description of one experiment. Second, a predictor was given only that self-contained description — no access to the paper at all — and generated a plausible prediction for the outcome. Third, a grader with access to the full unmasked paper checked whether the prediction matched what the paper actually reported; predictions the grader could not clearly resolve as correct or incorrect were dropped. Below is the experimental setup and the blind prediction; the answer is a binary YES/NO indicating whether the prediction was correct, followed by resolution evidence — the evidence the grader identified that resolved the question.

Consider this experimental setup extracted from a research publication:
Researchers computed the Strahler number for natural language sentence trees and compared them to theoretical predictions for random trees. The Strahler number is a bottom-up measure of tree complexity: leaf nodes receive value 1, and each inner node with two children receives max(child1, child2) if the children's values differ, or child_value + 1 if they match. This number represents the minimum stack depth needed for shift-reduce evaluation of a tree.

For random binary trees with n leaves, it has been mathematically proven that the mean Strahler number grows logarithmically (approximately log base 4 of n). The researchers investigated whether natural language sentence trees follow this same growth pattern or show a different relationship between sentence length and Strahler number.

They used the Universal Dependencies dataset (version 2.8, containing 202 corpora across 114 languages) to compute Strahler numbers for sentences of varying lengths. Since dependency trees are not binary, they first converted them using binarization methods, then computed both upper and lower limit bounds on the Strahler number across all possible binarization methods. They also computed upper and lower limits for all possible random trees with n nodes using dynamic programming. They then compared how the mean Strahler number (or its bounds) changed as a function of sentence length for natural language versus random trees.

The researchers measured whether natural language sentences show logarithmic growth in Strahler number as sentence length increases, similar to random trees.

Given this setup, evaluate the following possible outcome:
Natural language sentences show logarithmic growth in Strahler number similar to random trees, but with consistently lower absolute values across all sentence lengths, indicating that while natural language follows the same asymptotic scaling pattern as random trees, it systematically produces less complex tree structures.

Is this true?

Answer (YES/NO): NO